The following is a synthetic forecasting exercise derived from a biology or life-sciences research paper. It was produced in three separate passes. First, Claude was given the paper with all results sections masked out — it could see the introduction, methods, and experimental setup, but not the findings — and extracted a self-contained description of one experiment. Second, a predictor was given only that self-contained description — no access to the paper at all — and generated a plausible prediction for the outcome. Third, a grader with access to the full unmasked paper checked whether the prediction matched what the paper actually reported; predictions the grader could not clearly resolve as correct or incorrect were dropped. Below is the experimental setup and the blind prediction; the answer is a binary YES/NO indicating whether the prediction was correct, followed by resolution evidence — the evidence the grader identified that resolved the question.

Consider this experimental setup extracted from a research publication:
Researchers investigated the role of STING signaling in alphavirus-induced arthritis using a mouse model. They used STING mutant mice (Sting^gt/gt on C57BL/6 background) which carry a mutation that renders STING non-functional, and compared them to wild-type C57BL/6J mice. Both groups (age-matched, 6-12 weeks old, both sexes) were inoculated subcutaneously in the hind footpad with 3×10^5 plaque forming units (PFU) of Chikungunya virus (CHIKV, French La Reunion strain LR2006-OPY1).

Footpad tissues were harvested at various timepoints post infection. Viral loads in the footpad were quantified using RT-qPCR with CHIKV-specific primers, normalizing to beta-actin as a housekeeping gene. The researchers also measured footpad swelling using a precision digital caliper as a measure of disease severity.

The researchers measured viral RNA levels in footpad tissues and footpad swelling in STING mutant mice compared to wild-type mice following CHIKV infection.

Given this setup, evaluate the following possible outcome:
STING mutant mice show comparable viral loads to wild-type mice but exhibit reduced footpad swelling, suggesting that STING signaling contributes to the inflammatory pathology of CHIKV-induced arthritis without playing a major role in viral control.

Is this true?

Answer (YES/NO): NO